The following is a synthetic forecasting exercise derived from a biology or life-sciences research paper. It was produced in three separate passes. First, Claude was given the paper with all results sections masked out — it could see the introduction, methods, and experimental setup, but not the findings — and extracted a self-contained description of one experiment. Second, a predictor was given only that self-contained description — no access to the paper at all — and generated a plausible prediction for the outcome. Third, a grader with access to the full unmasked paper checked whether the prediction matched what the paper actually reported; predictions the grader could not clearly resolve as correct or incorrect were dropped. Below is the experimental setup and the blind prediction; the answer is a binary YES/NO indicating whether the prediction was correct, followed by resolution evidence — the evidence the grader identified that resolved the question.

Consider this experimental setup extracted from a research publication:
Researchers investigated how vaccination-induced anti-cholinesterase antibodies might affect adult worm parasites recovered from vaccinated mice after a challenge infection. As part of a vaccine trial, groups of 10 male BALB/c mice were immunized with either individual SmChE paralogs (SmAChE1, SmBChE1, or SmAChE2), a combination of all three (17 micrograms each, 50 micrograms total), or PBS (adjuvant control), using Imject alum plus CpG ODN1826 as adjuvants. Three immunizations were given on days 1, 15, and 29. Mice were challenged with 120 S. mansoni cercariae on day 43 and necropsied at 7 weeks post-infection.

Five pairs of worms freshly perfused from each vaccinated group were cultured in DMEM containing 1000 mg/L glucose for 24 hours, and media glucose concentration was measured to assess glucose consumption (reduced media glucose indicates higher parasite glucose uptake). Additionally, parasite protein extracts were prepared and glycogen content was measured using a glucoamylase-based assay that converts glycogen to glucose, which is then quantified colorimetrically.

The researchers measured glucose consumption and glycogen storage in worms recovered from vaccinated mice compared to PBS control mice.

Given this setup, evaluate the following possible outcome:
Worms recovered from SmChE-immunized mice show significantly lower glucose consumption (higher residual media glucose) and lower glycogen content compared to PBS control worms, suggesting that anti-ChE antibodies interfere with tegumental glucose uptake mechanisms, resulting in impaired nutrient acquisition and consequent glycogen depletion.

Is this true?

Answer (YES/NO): NO